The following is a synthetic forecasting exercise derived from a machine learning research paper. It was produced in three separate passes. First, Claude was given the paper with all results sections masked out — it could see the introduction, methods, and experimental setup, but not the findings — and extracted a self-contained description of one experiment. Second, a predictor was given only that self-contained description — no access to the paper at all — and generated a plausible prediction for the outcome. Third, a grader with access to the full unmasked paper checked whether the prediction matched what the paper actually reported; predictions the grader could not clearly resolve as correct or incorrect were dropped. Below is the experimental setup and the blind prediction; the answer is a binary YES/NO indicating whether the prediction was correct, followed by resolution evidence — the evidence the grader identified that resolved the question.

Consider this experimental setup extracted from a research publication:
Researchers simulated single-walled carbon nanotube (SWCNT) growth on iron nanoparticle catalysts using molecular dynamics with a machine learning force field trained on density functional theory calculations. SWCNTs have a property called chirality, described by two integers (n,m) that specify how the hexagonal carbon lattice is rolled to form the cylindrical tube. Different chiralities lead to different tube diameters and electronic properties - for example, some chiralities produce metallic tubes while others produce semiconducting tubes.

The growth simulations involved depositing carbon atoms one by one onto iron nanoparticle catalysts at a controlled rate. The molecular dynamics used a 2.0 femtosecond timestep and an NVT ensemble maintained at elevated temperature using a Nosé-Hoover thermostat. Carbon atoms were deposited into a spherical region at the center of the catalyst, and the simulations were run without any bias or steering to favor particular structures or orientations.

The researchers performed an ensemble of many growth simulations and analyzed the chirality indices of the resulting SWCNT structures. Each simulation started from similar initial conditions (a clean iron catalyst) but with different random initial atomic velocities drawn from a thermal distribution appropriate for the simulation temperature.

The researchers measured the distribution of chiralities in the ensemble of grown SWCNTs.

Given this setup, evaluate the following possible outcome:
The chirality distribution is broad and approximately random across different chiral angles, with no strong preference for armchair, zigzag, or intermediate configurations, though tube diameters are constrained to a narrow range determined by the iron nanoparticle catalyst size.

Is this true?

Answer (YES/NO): NO